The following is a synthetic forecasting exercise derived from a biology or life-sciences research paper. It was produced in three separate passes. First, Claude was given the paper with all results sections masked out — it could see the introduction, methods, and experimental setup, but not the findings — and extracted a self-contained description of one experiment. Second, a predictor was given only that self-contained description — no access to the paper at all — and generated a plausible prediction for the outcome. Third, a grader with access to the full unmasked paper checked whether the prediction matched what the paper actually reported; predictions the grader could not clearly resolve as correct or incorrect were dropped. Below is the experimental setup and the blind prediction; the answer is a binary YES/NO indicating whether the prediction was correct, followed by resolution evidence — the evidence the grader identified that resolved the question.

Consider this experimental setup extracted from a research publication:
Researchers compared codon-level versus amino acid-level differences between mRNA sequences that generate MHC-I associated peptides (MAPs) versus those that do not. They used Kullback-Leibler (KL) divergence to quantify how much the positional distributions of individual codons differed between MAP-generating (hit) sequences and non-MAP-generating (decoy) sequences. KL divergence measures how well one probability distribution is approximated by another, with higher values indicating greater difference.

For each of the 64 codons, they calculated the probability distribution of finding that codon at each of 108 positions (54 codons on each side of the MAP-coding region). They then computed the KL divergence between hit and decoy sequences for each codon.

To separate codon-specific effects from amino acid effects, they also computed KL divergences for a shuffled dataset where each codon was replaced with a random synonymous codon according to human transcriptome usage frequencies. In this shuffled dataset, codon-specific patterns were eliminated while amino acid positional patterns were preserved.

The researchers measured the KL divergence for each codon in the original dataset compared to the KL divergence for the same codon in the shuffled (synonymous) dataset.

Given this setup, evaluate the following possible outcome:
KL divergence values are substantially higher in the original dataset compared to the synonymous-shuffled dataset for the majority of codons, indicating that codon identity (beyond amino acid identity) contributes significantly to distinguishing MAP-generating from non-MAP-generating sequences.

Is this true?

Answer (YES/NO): YES